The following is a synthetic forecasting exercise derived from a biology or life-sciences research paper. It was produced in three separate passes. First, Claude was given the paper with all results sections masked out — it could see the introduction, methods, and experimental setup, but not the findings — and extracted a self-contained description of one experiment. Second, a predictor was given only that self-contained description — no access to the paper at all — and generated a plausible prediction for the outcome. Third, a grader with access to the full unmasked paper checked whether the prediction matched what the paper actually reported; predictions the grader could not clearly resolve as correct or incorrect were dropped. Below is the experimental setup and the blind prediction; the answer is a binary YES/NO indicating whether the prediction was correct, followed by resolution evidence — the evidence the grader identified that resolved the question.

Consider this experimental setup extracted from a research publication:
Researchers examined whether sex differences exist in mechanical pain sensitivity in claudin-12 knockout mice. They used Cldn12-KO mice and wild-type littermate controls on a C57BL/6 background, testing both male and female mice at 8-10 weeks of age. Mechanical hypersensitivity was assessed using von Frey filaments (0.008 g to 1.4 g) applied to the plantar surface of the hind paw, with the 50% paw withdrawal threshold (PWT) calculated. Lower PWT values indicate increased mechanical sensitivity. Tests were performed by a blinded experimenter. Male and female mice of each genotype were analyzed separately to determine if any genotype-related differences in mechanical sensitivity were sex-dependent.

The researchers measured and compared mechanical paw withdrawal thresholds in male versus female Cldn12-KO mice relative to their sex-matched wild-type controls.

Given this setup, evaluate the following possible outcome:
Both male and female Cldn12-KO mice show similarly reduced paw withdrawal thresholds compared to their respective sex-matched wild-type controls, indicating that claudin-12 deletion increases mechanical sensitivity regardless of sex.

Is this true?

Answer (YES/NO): NO